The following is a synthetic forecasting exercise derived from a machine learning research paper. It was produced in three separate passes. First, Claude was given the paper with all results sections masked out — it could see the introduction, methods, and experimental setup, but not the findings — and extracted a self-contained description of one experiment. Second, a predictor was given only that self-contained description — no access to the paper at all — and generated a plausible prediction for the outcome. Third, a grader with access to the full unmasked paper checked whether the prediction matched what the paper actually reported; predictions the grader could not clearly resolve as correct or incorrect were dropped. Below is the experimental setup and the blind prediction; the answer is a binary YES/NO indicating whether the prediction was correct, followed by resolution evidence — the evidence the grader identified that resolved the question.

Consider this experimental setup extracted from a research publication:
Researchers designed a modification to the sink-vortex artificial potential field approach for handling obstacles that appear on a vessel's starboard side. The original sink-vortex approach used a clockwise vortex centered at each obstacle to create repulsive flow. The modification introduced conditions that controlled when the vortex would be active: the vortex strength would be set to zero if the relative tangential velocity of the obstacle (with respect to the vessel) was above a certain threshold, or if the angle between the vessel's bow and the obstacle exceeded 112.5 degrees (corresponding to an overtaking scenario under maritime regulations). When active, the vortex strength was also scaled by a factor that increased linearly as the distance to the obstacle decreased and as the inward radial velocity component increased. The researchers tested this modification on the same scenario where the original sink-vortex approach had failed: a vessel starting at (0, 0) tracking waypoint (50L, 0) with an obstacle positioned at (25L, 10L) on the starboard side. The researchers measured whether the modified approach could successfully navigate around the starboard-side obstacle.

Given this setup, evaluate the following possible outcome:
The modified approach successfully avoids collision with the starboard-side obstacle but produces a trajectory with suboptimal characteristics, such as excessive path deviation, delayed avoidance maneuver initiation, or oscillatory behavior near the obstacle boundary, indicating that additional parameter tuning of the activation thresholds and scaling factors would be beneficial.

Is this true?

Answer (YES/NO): NO